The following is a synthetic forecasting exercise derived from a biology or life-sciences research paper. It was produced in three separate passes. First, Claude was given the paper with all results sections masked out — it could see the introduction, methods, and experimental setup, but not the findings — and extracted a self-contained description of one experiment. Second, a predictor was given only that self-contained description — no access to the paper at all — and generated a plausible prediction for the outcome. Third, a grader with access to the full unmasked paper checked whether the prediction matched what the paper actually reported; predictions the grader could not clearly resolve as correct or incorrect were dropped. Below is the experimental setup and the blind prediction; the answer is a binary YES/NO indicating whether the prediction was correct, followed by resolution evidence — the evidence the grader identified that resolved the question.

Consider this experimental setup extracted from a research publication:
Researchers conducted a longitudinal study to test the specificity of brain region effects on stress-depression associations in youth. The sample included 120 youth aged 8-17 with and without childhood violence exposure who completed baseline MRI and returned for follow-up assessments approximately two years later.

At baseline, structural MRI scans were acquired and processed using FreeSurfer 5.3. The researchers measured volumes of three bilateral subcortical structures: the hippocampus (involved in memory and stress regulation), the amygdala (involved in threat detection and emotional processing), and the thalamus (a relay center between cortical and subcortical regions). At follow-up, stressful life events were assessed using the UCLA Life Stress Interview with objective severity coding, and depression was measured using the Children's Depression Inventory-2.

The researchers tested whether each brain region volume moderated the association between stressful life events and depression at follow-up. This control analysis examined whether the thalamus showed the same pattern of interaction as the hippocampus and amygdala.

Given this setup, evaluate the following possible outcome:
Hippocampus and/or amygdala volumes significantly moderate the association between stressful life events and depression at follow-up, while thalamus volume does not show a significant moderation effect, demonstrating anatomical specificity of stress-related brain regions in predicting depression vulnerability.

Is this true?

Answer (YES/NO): YES